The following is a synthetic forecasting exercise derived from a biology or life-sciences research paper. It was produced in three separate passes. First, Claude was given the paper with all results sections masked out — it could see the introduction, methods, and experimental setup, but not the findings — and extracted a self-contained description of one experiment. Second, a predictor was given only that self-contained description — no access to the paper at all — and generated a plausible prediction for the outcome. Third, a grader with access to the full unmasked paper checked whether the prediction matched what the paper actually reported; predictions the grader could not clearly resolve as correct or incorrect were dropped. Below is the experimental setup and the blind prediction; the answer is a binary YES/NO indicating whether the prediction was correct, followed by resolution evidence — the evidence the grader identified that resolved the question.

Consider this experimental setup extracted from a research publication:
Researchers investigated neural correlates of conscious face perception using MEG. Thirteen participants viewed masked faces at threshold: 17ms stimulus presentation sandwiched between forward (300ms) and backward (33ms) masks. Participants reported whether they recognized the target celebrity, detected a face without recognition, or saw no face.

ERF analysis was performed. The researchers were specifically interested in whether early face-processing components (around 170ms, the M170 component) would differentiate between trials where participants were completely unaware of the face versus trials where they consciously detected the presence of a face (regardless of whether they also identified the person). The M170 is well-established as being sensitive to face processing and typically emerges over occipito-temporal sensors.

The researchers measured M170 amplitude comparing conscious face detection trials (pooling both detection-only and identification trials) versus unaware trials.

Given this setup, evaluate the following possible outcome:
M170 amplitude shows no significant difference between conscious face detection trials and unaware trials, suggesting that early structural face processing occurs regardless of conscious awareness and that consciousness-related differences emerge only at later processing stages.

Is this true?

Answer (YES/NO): YES